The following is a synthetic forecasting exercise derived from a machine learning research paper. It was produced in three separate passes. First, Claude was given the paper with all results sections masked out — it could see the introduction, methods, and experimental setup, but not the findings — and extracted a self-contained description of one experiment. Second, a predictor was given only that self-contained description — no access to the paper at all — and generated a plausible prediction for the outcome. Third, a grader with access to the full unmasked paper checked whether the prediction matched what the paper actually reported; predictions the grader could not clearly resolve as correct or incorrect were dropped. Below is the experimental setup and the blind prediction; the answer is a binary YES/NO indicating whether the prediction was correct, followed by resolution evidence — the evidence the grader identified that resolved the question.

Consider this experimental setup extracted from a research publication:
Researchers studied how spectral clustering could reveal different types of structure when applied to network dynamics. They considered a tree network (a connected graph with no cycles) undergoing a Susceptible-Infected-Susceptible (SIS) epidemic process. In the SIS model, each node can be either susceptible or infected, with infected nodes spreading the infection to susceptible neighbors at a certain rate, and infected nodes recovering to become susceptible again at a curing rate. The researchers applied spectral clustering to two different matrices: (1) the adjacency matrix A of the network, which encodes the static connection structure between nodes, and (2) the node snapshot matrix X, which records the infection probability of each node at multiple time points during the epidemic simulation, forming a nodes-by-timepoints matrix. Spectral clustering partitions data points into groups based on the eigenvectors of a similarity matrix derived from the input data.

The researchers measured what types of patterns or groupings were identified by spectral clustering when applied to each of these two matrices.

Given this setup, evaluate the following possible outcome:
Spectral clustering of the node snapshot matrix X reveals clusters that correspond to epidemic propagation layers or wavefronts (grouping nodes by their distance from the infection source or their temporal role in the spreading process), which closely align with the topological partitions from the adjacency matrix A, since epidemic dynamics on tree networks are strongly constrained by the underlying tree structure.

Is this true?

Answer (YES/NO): NO